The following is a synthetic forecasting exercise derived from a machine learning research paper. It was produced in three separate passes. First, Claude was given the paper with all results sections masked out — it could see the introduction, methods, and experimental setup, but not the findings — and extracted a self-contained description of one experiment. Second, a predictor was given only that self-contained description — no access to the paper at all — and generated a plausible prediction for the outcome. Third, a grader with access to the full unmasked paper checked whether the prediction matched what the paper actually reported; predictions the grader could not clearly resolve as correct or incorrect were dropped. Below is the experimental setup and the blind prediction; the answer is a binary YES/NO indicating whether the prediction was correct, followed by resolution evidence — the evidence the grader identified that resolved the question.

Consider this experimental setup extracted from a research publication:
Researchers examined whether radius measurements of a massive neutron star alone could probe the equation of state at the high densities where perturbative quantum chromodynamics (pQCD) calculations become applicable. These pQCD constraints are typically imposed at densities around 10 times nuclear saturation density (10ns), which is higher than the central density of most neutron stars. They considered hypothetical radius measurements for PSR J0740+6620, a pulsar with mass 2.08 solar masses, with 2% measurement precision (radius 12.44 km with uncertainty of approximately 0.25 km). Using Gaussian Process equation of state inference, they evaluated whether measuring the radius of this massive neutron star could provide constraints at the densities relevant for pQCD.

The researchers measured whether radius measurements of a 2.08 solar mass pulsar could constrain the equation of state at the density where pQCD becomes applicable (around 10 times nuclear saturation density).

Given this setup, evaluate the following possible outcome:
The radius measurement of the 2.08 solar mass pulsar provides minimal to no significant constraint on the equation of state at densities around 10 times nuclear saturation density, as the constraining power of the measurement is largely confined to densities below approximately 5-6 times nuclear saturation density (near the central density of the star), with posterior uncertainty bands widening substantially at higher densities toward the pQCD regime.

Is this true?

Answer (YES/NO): NO